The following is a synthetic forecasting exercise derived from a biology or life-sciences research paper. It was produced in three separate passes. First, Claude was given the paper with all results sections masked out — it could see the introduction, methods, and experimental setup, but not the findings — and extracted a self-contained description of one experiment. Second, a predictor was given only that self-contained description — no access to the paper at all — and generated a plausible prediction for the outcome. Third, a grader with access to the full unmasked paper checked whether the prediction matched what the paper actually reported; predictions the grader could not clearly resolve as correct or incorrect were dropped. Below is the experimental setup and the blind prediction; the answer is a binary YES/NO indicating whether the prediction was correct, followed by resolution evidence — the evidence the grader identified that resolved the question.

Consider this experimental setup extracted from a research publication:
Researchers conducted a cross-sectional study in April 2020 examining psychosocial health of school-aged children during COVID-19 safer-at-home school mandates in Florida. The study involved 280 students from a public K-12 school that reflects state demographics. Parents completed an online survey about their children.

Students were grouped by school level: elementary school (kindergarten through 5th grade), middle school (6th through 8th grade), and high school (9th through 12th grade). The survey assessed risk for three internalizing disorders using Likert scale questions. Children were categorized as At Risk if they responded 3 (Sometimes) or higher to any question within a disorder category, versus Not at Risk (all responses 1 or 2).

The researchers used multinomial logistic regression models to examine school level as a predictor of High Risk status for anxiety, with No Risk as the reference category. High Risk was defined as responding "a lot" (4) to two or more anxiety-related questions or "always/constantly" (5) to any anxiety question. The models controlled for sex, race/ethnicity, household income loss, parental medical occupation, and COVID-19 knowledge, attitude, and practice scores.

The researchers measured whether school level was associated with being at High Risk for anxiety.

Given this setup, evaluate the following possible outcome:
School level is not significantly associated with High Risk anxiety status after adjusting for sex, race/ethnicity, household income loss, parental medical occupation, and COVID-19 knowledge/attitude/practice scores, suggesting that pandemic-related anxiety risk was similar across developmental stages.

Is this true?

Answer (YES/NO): NO